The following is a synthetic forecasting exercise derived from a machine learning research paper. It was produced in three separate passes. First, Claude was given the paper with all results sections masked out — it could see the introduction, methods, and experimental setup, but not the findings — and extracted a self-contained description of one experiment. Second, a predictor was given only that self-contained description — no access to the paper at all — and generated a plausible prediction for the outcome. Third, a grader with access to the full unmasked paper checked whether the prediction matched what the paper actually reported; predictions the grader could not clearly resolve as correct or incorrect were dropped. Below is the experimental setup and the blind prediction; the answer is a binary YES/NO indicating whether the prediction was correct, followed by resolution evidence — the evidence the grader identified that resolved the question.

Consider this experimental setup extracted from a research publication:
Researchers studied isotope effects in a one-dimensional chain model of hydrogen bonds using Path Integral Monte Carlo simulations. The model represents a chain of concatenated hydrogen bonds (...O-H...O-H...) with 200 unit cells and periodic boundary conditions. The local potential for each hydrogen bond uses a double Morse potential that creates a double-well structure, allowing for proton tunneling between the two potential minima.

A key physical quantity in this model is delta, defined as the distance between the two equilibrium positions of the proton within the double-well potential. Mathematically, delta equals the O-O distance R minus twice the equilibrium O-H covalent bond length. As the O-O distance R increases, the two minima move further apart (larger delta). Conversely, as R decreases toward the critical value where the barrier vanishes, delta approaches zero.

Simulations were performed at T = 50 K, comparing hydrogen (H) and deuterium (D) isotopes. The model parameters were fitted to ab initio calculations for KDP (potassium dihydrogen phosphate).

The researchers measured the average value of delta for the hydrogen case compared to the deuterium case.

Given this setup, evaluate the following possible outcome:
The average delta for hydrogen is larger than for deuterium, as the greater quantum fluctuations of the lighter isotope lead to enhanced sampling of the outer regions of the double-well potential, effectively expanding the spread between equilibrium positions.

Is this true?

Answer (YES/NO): NO